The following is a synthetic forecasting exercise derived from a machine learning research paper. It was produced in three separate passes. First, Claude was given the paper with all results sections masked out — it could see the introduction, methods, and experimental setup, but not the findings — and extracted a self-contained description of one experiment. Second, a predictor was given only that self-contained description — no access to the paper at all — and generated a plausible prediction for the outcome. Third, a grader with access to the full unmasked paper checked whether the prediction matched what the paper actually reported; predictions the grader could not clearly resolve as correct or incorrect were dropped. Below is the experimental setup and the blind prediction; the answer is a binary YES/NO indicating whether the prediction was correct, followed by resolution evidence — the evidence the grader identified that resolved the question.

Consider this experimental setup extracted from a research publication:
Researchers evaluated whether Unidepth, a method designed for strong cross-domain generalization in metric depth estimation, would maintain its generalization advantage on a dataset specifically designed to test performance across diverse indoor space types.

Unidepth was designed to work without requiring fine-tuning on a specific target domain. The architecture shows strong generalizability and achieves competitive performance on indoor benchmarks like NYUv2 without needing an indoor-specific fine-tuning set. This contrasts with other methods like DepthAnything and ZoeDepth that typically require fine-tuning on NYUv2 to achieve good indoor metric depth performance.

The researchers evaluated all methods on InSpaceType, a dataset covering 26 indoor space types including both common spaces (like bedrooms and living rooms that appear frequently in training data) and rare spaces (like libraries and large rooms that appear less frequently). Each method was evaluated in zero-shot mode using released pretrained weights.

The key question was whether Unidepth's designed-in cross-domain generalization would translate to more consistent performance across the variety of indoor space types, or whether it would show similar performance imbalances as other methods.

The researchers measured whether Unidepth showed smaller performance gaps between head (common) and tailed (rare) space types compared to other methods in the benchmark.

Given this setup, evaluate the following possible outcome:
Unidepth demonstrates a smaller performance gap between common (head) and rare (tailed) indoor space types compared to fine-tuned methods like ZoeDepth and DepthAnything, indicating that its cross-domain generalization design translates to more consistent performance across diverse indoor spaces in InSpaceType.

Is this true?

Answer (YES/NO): NO